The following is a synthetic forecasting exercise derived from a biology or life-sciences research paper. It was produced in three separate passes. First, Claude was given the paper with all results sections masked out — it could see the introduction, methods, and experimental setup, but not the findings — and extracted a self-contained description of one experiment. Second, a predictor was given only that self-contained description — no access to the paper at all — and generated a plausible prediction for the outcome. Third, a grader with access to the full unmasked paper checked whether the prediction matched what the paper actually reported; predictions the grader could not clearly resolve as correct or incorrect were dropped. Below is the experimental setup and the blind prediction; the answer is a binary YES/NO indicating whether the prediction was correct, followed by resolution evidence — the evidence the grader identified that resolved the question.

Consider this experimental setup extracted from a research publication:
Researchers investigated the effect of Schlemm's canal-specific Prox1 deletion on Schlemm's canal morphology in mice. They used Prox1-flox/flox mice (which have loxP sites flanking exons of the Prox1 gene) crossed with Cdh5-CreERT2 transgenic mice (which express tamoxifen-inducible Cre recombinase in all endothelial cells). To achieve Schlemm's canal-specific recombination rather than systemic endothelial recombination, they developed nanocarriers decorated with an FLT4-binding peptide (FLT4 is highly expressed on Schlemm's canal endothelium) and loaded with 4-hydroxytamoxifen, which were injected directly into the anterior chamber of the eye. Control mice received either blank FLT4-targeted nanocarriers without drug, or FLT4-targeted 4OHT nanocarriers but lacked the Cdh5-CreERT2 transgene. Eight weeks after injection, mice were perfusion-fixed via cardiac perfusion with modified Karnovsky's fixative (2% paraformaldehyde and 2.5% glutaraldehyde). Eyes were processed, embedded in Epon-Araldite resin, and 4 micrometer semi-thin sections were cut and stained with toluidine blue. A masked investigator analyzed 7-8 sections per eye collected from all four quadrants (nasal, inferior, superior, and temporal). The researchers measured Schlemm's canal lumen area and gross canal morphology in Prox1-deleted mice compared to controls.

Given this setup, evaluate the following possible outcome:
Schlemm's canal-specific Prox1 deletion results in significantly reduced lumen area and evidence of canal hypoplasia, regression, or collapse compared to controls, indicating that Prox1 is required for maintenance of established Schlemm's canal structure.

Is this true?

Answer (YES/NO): NO